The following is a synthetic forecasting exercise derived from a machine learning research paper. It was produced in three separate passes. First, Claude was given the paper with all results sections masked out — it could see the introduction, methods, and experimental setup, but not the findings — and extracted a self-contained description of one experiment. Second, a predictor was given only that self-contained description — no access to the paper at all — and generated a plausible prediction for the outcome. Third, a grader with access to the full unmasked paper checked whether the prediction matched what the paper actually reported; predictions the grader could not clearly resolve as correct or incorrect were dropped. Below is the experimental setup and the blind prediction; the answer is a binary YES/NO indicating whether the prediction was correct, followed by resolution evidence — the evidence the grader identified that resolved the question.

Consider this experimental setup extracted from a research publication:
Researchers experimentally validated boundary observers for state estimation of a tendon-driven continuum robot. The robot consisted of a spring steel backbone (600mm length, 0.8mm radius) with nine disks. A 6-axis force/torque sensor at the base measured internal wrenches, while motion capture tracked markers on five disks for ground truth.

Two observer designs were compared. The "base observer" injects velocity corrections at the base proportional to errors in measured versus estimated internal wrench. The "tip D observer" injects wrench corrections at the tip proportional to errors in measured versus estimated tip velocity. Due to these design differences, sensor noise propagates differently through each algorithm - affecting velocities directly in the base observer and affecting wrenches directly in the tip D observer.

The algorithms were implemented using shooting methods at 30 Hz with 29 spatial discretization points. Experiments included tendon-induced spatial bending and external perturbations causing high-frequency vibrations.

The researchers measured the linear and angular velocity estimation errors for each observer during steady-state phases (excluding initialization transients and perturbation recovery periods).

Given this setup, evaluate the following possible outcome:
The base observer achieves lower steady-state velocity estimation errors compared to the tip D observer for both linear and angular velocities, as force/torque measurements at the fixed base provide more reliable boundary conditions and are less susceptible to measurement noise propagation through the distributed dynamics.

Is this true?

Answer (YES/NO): NO